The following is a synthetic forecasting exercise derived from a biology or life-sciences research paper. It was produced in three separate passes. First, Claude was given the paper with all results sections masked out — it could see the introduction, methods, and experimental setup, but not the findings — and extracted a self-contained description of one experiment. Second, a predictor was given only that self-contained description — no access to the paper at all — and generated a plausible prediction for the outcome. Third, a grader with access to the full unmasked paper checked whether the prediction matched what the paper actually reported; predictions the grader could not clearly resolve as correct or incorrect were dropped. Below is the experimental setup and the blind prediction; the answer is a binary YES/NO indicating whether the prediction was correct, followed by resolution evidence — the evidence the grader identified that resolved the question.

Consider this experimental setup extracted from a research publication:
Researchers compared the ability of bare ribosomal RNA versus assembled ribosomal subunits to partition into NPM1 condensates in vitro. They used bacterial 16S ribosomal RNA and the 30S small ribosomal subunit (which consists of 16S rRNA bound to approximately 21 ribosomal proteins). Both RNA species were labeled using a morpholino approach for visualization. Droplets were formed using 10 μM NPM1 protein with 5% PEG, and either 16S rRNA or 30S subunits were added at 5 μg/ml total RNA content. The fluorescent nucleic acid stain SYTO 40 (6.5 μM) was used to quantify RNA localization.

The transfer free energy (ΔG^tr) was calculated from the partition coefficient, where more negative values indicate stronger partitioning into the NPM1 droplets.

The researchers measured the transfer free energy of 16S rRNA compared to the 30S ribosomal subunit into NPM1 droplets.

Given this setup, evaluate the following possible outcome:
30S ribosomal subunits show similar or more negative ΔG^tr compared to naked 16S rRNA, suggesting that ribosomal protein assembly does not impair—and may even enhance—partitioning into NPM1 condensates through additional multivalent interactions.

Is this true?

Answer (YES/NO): NO